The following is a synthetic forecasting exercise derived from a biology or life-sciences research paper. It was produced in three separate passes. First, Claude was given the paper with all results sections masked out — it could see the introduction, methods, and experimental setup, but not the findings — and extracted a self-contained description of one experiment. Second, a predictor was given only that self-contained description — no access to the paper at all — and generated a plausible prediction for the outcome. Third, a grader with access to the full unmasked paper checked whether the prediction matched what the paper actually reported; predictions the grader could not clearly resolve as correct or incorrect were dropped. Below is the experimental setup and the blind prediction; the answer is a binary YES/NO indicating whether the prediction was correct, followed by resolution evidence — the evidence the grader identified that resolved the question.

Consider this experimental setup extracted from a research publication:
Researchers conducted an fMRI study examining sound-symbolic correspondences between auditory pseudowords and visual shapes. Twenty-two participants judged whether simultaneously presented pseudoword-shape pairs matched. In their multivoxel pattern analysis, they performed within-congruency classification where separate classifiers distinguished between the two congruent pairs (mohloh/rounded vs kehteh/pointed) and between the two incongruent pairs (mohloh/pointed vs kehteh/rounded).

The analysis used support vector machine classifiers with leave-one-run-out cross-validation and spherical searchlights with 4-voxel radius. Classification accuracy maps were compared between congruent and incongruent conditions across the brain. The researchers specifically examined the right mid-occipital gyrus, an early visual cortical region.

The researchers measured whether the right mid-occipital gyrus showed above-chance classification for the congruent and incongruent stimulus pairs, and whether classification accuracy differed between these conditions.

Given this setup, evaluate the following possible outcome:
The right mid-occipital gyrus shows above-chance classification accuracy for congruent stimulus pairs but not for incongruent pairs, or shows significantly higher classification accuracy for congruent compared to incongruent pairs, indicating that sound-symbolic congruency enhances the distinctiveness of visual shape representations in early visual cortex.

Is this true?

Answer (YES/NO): YES